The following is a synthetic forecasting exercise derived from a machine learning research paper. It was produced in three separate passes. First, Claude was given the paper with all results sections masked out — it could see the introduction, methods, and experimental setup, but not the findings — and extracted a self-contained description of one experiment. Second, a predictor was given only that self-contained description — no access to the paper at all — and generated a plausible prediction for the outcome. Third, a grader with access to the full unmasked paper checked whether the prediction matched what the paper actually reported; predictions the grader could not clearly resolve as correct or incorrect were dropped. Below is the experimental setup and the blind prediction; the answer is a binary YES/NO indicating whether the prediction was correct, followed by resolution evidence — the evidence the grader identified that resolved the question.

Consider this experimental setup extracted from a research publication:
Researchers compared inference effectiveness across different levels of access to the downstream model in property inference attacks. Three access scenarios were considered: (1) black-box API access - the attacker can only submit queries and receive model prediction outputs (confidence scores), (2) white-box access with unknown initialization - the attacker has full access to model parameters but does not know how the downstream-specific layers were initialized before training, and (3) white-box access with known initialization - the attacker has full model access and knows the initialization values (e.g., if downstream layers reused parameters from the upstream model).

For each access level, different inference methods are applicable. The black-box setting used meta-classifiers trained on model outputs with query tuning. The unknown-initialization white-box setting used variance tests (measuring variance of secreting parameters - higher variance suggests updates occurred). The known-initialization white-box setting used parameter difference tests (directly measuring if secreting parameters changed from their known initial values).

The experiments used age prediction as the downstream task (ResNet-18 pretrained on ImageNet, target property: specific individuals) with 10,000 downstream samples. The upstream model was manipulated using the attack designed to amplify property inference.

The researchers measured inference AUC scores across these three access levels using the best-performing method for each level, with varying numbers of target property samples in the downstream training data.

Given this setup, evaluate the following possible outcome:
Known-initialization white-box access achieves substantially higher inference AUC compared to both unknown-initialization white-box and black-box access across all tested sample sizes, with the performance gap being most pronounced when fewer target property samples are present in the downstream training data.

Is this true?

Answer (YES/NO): NO